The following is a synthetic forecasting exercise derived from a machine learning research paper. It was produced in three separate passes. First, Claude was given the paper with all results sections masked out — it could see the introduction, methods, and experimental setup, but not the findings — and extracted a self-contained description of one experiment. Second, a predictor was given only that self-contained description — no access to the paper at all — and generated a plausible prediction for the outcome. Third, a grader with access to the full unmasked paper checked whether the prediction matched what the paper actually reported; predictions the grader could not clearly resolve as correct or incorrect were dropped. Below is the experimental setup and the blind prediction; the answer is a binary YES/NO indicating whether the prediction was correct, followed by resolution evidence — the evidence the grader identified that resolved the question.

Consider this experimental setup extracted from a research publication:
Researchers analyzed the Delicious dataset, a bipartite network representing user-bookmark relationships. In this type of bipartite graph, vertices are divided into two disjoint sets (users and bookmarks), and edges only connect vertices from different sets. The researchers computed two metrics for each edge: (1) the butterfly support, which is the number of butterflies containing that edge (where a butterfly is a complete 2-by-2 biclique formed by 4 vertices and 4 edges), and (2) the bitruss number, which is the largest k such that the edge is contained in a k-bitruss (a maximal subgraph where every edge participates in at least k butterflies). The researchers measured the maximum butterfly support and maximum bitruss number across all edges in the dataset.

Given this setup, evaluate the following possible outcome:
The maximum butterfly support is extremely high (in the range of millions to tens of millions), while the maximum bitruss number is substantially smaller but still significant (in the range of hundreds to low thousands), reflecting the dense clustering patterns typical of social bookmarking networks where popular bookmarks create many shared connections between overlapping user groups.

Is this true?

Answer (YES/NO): NO